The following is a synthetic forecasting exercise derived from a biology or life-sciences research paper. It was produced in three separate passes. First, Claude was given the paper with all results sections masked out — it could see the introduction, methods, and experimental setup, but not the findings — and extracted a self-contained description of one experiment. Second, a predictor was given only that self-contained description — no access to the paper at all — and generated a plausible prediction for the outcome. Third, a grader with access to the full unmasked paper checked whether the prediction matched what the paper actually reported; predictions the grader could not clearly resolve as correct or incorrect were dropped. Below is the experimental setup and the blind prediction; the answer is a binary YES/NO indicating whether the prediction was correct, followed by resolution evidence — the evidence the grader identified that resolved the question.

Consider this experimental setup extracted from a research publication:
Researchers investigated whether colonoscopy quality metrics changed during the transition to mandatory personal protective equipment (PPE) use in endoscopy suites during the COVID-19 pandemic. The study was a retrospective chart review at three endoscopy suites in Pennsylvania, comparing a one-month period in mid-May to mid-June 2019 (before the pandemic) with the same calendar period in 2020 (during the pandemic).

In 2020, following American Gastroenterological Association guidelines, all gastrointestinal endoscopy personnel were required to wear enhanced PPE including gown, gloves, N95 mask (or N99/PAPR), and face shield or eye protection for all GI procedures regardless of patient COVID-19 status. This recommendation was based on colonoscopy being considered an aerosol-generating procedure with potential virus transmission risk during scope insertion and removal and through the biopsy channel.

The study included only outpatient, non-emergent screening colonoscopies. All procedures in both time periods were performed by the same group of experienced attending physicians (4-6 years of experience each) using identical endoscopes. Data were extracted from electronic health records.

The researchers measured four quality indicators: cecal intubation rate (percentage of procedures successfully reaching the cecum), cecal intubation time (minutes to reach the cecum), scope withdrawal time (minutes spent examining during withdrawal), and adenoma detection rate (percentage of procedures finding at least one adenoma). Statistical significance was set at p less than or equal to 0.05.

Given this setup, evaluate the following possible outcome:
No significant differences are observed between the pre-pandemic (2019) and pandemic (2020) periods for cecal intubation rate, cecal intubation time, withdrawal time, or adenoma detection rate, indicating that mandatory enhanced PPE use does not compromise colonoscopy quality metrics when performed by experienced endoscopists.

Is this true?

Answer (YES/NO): NO